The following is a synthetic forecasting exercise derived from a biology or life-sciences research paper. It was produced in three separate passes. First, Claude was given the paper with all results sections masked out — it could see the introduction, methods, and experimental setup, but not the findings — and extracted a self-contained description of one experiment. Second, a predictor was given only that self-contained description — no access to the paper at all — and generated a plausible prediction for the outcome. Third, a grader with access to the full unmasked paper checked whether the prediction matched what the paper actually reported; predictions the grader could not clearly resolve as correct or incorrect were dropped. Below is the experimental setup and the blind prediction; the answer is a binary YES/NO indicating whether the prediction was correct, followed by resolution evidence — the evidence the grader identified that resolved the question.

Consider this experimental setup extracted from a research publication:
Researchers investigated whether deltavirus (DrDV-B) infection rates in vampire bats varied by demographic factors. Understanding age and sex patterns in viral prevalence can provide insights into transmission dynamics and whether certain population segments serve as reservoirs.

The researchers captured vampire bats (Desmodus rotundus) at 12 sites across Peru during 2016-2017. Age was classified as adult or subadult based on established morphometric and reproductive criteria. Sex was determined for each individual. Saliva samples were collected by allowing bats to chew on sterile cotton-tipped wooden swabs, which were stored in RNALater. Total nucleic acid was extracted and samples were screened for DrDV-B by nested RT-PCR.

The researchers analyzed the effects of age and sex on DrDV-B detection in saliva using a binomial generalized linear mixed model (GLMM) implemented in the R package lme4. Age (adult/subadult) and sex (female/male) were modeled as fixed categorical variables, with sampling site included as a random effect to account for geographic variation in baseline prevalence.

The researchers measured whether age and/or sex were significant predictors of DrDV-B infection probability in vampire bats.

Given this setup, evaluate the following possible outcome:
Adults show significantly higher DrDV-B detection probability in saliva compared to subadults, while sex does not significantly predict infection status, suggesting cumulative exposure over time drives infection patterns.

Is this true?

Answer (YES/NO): NO